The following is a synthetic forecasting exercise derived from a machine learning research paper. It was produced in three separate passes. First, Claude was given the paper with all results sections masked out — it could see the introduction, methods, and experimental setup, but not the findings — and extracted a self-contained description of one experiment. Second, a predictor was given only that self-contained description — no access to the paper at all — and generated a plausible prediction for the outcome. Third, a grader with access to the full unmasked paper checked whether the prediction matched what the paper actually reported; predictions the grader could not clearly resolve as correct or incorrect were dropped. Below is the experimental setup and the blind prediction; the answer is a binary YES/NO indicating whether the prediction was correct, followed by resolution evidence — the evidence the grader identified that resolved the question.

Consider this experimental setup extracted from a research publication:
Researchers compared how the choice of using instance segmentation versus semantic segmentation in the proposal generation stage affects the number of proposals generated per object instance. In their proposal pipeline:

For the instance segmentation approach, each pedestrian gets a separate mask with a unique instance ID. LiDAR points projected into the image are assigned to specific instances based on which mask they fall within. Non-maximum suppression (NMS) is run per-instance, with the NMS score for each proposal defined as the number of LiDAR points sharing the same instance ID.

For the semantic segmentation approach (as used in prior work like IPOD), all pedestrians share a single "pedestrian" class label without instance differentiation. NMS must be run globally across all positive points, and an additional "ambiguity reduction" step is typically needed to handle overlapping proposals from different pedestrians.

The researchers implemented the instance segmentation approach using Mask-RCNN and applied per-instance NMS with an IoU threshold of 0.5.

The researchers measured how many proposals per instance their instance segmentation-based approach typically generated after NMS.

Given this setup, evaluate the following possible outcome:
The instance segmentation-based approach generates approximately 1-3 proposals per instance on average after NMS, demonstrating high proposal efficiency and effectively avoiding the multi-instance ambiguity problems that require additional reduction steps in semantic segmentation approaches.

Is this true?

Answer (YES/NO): NO